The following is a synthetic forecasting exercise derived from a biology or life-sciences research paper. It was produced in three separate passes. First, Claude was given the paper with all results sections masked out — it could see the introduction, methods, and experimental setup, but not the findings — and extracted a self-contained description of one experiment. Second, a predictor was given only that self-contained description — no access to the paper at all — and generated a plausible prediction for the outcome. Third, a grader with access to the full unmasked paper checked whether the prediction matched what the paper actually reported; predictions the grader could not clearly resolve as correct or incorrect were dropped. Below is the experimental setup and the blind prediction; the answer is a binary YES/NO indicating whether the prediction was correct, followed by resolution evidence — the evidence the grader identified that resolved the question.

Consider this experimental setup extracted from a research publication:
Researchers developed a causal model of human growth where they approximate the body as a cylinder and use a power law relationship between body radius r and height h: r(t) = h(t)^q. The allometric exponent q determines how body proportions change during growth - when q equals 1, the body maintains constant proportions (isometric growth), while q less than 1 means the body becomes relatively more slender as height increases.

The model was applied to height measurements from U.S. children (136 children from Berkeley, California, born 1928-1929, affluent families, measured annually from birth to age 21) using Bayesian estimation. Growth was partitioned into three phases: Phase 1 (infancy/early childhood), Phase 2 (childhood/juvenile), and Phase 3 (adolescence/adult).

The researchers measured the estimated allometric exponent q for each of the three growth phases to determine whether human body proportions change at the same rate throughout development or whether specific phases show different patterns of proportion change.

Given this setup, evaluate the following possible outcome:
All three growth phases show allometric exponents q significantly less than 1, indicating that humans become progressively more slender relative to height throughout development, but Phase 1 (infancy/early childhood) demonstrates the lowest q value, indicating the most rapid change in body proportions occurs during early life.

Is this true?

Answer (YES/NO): NO